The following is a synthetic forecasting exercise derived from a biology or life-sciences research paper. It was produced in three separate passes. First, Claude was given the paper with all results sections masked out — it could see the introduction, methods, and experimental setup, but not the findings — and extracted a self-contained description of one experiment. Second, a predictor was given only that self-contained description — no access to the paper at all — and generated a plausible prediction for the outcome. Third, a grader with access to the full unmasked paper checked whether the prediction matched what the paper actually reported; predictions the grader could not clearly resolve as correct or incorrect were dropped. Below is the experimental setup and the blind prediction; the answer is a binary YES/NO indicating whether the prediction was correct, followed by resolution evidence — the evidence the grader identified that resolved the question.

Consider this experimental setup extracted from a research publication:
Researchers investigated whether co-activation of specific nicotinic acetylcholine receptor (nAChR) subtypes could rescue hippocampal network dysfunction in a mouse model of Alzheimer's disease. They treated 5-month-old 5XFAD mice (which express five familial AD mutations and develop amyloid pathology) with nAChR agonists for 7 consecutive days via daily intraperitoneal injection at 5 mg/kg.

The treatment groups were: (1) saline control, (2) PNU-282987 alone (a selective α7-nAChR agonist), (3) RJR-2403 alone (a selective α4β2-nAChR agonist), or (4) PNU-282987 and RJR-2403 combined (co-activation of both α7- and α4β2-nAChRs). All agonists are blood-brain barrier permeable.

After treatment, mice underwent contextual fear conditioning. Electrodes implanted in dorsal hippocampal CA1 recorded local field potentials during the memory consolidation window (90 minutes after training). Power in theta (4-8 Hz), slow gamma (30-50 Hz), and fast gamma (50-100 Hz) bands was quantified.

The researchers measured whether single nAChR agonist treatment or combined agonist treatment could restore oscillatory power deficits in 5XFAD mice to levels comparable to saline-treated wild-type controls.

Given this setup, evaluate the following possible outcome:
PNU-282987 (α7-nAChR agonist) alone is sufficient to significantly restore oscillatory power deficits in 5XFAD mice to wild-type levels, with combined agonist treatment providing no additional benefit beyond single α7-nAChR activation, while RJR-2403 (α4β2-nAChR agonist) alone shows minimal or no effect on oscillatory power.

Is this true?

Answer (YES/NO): NO